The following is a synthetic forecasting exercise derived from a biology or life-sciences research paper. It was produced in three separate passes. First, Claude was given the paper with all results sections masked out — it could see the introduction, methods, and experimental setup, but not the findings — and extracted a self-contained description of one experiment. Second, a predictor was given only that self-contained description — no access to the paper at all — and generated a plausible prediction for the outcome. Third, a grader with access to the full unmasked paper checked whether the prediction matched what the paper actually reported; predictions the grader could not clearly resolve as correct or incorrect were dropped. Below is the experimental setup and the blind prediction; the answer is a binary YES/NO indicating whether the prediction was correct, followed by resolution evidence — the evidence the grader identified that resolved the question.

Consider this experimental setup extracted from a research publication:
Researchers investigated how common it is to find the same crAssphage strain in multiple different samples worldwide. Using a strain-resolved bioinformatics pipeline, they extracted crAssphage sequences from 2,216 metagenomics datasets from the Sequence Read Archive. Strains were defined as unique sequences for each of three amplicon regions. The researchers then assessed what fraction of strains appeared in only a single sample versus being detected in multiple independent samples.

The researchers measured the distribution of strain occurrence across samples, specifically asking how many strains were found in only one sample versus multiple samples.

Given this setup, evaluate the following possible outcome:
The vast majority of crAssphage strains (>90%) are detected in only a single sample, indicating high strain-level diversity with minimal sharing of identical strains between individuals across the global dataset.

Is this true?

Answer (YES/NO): YES